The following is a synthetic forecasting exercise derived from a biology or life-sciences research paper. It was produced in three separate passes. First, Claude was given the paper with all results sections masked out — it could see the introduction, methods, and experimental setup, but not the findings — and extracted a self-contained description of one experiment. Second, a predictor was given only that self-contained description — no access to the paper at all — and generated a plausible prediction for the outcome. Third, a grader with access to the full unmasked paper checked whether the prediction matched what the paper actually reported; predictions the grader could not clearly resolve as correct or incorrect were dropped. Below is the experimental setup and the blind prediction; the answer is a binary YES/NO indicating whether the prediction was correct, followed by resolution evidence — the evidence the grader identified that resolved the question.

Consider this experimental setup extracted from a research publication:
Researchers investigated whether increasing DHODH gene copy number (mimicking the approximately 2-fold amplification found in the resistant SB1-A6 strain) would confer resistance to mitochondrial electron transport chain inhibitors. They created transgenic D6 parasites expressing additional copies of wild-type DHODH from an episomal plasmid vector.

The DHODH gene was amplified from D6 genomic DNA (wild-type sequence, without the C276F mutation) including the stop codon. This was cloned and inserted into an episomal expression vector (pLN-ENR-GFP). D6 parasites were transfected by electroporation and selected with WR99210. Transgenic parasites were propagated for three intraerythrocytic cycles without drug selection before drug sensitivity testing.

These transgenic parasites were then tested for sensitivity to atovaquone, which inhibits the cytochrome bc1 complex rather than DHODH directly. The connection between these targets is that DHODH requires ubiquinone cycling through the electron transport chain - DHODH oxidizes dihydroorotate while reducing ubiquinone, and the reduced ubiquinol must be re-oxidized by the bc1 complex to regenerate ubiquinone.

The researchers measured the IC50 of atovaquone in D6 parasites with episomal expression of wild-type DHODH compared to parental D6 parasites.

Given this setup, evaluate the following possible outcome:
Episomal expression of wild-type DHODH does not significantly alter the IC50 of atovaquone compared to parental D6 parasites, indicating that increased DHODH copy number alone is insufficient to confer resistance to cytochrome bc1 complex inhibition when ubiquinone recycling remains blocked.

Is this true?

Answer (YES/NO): NO